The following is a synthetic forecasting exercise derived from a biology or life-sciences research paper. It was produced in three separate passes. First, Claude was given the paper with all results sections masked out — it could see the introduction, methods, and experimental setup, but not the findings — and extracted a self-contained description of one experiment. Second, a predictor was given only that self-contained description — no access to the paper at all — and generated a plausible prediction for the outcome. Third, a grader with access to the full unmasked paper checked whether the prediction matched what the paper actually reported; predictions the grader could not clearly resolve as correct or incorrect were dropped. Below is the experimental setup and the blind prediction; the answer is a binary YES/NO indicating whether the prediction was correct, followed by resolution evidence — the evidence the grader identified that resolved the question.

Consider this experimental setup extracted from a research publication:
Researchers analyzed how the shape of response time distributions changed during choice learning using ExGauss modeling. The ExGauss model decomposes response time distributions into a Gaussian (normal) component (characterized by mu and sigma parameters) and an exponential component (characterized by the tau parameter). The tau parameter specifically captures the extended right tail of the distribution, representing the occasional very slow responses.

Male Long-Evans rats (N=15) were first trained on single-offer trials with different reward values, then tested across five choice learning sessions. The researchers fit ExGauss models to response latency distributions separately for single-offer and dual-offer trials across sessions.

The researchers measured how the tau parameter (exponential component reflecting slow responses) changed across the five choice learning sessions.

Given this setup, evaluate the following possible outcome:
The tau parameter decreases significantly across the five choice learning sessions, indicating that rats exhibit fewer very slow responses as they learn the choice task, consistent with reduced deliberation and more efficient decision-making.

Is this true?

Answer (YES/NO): NO